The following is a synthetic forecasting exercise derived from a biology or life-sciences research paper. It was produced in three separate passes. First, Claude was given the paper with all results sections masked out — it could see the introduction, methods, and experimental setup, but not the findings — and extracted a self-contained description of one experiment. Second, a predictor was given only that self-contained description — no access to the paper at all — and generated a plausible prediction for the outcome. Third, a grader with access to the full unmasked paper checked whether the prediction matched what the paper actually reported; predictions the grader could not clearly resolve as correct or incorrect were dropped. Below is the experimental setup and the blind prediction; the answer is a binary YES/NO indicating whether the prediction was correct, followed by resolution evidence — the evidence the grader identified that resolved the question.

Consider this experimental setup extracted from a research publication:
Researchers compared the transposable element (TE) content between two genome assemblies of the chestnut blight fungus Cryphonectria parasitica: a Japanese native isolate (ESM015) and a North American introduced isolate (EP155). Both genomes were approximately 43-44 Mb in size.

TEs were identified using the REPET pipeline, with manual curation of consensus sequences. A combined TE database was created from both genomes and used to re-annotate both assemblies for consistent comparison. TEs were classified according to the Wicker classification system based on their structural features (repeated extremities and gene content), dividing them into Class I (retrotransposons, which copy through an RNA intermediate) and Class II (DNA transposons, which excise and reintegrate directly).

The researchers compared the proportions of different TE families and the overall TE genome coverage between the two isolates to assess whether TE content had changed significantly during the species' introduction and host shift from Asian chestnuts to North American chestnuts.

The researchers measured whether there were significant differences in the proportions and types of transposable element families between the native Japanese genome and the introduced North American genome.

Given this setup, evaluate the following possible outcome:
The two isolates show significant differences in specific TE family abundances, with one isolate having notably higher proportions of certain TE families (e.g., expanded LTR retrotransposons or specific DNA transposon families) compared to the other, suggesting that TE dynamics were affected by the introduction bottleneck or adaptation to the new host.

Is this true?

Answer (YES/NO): NO